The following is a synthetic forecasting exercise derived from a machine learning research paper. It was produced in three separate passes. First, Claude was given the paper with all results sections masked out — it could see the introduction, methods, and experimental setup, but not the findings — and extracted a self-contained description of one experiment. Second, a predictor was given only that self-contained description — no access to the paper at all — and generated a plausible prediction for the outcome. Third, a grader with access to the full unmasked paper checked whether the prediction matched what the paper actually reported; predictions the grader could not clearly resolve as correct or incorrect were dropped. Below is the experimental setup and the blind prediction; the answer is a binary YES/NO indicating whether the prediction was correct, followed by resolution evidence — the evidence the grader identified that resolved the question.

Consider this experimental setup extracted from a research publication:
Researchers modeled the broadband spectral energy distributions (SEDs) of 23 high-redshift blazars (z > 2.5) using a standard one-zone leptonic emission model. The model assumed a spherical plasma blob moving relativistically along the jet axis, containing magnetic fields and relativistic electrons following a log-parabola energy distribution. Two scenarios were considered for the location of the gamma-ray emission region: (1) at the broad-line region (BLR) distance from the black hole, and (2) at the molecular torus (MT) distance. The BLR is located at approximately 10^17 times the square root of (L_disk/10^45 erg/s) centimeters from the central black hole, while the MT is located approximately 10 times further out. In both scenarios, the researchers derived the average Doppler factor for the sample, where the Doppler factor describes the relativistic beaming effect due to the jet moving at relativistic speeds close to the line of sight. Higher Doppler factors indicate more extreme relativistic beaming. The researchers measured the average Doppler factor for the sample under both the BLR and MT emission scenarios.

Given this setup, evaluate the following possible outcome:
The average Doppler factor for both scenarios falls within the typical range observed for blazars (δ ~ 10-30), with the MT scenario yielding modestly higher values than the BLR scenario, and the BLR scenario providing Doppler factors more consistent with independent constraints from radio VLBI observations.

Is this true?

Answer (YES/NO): NO